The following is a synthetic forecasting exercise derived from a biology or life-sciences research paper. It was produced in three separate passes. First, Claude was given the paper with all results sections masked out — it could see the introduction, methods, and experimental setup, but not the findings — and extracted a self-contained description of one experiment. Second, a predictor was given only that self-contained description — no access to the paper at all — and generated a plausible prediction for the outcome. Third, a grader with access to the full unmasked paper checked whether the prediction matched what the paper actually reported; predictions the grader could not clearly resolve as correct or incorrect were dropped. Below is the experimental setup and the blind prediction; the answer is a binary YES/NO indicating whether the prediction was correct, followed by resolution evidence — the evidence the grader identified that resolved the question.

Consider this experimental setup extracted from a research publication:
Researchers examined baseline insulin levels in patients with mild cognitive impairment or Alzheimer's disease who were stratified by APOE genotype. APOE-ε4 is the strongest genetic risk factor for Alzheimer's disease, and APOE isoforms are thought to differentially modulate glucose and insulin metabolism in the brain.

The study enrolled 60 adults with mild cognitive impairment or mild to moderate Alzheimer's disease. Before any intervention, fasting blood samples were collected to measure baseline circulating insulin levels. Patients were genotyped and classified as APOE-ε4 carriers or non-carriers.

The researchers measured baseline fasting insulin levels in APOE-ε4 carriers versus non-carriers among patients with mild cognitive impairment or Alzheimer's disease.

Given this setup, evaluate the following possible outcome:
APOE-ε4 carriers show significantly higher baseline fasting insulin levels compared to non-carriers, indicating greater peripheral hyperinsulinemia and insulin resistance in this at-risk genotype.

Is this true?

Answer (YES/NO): YES